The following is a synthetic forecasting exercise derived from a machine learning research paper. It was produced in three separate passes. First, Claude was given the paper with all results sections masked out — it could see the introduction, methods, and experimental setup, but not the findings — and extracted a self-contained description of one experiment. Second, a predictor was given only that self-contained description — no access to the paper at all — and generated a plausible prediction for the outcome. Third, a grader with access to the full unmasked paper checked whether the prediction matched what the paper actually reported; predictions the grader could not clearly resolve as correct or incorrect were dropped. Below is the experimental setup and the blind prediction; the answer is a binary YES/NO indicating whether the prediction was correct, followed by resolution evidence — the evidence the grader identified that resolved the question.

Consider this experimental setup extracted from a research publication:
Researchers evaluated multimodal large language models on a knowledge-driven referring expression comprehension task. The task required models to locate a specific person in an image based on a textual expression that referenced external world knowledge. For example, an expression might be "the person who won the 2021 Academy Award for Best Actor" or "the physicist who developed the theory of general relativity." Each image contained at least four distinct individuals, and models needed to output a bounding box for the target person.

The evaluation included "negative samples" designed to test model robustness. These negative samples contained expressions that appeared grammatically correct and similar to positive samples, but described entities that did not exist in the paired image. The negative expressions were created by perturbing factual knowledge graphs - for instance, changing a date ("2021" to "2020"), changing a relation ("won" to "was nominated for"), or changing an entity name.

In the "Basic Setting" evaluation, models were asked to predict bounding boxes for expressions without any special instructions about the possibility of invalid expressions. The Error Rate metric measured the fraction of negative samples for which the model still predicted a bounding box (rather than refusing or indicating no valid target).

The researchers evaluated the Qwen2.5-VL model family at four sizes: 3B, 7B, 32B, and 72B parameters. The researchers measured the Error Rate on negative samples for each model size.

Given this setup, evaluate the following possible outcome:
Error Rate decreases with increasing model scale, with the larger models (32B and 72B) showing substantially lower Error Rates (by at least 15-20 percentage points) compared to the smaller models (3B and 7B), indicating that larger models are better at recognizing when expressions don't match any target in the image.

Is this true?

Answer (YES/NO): YES